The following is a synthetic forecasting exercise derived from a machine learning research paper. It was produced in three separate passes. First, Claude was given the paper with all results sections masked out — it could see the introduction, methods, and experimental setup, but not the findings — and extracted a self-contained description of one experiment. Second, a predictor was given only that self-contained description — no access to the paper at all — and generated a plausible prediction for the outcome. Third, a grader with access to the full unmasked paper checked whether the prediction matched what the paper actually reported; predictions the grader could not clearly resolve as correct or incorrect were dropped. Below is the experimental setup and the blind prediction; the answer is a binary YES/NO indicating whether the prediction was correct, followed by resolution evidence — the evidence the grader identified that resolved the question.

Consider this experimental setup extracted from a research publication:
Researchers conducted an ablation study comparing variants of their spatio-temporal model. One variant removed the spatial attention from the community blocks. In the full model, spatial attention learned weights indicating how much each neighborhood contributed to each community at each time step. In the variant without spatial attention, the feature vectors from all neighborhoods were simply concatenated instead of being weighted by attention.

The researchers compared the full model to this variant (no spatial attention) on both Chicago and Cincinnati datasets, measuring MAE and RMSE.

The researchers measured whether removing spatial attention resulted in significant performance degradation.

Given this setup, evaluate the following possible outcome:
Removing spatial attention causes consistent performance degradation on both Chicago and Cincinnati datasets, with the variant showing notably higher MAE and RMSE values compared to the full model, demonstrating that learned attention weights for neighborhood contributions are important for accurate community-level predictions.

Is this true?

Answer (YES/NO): NO